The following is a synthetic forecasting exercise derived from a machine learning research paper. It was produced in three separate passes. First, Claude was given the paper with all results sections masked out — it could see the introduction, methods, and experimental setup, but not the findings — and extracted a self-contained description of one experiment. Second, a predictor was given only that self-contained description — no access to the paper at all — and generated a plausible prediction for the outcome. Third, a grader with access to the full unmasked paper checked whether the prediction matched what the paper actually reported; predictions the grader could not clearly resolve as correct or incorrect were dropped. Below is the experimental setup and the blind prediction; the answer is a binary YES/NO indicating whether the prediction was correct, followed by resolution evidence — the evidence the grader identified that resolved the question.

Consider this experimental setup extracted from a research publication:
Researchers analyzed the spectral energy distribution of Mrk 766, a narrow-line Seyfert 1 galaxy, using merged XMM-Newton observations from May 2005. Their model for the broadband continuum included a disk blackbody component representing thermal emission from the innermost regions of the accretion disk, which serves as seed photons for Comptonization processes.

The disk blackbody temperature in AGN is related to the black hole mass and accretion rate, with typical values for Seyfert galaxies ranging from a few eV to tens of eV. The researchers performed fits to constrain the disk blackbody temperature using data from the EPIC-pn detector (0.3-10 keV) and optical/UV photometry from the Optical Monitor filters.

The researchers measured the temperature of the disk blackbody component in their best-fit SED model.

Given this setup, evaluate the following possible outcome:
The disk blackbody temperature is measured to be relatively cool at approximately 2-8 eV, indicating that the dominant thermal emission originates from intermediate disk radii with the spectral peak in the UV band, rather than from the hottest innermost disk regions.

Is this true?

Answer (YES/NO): NO